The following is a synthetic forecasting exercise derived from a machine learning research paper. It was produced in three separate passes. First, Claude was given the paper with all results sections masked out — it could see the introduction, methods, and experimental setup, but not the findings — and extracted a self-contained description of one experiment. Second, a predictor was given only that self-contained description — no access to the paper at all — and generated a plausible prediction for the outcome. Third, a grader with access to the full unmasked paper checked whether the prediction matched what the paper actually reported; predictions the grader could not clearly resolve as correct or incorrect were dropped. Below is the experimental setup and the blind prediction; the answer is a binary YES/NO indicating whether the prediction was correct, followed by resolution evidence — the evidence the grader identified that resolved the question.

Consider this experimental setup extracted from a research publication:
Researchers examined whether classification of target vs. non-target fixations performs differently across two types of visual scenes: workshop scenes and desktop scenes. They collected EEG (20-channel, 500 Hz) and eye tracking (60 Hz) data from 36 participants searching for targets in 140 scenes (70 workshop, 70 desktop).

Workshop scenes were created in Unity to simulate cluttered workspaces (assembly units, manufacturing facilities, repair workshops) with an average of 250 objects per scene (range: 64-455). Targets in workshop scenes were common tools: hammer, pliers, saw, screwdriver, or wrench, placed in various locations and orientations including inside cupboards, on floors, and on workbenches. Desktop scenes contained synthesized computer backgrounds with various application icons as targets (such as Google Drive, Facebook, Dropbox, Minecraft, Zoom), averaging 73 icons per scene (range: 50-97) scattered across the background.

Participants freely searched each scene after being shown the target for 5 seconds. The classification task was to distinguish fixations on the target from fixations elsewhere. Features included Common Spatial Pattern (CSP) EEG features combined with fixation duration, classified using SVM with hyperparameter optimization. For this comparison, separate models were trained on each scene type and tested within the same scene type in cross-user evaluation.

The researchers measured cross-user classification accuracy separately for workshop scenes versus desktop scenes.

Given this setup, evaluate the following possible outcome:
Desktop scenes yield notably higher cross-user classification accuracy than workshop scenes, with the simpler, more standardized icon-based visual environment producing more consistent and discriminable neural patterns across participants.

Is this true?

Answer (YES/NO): NO